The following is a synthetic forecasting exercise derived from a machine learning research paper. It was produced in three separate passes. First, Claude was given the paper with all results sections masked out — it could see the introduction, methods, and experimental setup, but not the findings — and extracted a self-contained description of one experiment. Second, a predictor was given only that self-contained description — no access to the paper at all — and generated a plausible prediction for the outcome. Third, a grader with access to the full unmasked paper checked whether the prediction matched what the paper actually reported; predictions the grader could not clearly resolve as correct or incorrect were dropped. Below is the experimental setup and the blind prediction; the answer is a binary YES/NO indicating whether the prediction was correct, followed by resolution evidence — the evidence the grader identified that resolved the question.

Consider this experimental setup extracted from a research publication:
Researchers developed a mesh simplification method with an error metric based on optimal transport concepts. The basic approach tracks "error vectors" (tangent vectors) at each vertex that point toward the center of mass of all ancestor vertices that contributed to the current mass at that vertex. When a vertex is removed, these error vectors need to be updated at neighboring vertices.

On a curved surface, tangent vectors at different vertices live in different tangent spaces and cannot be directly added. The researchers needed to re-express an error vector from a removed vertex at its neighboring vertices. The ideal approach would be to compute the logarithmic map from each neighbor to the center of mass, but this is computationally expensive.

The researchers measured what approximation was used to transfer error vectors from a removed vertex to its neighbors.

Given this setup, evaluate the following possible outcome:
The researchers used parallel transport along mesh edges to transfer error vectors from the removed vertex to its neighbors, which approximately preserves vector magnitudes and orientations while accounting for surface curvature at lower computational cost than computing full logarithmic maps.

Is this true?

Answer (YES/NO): YES